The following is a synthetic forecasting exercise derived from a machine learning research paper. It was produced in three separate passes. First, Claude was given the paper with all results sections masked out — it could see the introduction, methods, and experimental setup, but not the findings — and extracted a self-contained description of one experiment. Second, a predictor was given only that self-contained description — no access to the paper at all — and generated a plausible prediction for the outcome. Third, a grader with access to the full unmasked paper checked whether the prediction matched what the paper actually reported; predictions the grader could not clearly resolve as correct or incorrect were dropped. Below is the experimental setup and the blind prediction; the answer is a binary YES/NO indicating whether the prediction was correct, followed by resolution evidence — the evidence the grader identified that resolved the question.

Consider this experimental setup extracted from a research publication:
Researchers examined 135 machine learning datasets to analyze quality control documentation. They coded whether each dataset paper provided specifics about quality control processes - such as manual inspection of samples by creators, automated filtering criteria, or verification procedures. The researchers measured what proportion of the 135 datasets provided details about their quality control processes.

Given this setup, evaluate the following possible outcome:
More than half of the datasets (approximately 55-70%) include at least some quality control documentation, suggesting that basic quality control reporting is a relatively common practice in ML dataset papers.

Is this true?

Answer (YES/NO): YES